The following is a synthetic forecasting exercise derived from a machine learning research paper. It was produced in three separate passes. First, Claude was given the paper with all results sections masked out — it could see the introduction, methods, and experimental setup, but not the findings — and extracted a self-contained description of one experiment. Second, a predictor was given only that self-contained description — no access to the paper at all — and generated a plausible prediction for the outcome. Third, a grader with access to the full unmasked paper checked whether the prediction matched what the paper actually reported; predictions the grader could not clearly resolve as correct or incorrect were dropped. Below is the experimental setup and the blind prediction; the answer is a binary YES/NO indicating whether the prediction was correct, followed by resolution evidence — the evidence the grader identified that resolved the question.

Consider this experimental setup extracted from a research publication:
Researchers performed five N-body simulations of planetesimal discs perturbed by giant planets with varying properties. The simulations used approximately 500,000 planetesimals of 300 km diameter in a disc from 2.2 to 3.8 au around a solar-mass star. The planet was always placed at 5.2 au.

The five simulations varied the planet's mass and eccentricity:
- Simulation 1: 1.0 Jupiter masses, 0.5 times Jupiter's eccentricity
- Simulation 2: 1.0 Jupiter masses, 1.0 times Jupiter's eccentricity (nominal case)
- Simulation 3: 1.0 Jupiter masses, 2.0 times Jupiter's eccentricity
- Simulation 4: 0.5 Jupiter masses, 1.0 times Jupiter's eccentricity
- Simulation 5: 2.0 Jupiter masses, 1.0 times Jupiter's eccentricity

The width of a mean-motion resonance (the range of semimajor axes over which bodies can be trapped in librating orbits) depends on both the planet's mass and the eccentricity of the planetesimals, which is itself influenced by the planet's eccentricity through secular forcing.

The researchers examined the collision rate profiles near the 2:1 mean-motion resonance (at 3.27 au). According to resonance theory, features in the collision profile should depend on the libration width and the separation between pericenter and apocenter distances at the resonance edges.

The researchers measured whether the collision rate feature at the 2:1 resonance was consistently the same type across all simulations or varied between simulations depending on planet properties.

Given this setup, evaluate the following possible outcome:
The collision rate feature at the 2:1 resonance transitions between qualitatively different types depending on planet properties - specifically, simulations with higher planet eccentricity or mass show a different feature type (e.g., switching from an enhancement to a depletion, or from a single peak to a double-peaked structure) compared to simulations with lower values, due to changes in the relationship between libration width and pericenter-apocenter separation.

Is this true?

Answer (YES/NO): YES